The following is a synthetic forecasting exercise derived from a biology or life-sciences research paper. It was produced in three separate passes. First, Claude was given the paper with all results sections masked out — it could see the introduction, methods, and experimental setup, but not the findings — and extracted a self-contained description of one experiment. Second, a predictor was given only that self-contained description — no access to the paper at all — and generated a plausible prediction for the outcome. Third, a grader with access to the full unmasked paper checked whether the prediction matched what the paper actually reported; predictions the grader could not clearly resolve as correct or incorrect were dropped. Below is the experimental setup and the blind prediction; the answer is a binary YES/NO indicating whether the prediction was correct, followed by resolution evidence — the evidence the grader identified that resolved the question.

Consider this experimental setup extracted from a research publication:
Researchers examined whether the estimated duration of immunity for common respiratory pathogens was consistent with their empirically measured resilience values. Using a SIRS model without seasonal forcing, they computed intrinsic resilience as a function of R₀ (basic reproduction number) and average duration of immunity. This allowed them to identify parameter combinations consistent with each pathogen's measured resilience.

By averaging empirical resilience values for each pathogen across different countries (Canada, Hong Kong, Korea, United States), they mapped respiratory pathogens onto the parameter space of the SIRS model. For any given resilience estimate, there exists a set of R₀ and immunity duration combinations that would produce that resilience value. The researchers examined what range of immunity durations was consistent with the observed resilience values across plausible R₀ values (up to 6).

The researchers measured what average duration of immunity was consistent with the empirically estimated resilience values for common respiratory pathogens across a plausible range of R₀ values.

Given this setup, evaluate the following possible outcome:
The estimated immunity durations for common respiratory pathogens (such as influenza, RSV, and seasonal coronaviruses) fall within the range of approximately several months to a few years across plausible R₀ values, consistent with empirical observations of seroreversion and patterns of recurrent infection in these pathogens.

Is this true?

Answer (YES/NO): YES